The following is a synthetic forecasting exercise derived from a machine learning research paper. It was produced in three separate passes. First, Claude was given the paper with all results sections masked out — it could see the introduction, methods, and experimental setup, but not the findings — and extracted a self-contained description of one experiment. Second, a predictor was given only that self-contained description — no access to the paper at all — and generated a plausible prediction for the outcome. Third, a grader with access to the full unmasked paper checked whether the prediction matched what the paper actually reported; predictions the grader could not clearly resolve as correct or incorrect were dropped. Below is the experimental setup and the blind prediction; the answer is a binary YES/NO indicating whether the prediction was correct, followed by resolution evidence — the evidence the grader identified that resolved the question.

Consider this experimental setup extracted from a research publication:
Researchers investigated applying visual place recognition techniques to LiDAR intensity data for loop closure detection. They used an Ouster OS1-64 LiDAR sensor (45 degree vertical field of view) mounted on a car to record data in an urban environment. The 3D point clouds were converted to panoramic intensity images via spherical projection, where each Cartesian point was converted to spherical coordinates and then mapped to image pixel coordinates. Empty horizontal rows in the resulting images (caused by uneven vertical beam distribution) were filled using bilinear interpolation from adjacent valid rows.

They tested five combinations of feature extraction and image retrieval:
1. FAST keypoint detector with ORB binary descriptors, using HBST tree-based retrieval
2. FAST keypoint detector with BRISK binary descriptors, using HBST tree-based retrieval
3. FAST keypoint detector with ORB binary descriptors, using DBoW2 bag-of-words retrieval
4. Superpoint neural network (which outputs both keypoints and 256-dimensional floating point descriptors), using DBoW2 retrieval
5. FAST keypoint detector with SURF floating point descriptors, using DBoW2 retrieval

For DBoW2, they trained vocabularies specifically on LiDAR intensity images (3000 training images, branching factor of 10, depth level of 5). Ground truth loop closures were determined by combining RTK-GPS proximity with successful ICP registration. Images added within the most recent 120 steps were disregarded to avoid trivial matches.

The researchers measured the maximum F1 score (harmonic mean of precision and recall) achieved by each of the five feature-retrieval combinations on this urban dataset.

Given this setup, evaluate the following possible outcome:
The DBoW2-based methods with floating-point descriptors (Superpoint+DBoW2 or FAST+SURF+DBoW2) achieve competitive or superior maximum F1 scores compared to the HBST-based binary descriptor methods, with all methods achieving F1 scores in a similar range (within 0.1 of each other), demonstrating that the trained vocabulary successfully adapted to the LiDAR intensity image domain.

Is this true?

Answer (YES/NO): NO